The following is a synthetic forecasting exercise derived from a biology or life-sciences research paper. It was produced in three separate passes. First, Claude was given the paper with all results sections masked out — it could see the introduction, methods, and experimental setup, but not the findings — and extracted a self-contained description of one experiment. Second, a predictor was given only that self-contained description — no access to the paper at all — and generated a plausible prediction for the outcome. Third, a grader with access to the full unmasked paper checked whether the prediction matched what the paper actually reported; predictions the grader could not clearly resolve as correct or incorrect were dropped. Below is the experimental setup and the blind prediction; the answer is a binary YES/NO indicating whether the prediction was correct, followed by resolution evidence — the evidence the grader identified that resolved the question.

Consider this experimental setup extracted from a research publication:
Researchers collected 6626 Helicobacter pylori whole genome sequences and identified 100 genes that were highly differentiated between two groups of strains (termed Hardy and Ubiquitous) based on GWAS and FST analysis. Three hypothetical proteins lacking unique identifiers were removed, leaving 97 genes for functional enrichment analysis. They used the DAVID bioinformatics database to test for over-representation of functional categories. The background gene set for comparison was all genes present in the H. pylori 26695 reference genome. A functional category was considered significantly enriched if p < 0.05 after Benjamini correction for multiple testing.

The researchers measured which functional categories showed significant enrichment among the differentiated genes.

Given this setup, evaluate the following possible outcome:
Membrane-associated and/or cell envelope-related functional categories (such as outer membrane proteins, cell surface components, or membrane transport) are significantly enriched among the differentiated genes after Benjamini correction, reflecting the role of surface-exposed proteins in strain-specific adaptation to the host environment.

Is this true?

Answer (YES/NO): YES